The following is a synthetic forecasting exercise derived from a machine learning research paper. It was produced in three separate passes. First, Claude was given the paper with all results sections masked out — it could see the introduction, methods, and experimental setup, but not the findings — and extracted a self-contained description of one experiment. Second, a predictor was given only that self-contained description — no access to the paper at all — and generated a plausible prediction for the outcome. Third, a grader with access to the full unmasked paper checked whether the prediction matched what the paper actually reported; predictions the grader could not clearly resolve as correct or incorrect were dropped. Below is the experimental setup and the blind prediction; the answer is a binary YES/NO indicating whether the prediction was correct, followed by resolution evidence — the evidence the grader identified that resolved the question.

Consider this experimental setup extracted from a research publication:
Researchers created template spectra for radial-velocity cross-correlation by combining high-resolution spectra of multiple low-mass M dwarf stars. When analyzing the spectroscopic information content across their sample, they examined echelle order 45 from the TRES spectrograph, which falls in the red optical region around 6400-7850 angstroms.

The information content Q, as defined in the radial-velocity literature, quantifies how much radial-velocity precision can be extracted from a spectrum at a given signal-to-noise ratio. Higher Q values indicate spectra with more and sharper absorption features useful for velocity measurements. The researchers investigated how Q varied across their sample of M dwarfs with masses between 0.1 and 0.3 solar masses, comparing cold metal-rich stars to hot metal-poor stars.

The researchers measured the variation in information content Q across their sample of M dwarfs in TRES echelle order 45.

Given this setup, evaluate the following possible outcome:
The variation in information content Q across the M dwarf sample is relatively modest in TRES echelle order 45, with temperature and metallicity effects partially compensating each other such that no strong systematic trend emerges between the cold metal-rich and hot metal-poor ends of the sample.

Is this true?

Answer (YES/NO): NO